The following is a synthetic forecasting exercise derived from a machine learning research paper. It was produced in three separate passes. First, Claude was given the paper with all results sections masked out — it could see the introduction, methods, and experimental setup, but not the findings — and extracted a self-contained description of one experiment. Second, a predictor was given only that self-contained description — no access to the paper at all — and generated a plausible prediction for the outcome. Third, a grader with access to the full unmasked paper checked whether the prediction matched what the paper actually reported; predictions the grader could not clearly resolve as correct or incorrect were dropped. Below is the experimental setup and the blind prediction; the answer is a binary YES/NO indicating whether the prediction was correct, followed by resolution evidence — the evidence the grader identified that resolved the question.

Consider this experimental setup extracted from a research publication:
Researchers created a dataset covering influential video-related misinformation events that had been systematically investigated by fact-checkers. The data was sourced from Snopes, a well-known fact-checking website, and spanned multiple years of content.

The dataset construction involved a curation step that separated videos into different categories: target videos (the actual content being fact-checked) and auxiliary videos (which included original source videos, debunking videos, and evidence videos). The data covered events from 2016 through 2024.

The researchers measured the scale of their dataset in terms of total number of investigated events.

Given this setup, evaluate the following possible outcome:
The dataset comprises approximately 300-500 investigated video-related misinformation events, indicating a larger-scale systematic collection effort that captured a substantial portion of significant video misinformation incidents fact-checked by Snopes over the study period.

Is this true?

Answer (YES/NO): NO